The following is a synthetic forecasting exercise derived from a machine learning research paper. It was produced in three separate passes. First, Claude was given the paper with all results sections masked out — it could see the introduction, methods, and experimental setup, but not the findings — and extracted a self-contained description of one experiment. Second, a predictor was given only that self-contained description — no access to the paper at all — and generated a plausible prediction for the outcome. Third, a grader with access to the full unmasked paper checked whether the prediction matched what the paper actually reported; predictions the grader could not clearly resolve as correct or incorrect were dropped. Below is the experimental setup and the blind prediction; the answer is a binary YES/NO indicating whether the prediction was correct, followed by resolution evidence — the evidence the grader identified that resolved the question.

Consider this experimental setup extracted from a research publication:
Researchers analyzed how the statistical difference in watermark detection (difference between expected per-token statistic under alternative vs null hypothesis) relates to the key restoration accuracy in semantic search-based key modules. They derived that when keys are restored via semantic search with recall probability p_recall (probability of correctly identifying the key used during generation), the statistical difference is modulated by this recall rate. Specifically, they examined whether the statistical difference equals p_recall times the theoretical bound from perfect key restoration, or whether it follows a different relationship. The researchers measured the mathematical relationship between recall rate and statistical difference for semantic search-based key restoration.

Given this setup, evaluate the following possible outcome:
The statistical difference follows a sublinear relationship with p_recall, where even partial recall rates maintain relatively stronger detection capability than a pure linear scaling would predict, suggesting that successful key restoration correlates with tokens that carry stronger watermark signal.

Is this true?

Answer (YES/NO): NO